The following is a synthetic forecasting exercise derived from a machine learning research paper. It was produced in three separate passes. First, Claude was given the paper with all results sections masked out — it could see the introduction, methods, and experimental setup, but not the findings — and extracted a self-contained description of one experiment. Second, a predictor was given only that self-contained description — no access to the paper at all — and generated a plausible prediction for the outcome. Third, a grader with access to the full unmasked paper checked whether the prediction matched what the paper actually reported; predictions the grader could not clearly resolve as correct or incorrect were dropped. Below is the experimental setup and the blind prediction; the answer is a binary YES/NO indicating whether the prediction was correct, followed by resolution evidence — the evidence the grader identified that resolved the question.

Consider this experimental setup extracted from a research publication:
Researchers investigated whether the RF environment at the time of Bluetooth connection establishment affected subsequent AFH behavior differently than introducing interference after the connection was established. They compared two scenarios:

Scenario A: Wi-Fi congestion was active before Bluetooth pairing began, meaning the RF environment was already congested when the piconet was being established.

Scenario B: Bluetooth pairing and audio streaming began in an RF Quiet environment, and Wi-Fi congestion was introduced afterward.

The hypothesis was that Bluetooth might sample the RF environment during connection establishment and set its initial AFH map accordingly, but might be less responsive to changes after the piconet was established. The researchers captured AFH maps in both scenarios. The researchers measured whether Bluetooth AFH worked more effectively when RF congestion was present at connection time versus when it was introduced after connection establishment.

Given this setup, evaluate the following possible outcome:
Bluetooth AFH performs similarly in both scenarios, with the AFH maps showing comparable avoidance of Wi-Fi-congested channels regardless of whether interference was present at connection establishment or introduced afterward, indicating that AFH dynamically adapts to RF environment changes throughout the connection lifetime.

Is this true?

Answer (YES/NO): NO